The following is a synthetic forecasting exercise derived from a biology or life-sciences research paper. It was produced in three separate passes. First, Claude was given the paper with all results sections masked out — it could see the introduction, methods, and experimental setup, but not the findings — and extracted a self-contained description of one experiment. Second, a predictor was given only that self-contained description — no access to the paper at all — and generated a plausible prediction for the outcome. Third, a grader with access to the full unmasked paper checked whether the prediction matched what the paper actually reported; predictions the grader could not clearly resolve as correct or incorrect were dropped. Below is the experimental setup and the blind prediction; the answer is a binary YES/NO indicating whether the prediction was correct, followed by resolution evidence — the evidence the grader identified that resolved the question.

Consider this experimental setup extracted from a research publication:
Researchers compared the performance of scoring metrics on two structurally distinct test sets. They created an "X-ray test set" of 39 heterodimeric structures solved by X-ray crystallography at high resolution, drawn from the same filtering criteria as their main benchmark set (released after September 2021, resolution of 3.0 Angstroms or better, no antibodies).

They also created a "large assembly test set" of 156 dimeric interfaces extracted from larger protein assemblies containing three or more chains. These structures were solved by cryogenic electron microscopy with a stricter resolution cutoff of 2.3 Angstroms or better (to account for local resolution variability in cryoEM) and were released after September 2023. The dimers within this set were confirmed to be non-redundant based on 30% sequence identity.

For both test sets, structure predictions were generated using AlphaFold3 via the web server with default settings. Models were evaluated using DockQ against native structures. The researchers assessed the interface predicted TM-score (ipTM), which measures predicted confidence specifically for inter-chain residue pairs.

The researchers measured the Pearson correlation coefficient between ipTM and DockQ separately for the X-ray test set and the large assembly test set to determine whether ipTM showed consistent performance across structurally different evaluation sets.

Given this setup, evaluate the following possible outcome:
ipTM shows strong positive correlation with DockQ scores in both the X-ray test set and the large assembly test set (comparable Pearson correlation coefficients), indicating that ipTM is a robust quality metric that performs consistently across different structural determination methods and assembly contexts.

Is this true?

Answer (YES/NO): NO